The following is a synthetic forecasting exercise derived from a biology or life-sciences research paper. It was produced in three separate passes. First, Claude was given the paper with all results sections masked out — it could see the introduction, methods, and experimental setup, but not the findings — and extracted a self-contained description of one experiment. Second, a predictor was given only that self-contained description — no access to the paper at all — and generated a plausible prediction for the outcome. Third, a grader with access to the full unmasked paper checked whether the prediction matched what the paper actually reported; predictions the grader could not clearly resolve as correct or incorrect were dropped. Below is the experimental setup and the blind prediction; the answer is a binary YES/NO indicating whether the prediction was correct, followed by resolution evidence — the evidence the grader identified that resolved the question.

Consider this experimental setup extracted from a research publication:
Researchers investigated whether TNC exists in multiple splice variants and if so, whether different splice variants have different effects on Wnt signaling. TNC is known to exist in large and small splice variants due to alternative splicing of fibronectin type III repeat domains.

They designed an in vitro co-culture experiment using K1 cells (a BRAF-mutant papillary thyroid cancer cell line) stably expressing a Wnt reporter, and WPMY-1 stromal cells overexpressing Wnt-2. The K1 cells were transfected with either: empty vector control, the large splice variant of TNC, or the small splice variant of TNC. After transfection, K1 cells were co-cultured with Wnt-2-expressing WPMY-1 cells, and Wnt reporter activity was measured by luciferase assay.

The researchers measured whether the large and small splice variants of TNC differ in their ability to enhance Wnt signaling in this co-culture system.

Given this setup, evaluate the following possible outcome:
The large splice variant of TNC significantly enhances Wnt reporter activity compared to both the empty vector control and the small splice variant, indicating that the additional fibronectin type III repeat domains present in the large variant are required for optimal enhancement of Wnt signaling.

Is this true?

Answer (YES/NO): NO